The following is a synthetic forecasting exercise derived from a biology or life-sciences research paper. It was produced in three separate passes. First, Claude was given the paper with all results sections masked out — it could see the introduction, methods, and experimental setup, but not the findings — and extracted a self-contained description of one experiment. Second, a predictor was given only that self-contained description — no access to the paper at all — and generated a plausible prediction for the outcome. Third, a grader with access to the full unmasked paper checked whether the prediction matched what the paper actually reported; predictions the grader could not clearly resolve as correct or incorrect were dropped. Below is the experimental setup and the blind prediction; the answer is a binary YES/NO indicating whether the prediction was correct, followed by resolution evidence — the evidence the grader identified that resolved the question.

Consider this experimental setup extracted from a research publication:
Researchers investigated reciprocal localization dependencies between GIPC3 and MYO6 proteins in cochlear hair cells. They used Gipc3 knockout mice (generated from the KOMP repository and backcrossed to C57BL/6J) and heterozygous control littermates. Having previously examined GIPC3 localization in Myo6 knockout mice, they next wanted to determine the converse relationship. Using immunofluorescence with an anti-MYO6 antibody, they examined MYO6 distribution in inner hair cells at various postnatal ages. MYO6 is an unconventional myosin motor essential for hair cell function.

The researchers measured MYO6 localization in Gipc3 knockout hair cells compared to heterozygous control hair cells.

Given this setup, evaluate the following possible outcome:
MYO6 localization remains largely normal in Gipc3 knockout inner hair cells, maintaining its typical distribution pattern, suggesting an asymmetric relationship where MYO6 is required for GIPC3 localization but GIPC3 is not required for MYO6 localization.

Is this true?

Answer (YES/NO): YES